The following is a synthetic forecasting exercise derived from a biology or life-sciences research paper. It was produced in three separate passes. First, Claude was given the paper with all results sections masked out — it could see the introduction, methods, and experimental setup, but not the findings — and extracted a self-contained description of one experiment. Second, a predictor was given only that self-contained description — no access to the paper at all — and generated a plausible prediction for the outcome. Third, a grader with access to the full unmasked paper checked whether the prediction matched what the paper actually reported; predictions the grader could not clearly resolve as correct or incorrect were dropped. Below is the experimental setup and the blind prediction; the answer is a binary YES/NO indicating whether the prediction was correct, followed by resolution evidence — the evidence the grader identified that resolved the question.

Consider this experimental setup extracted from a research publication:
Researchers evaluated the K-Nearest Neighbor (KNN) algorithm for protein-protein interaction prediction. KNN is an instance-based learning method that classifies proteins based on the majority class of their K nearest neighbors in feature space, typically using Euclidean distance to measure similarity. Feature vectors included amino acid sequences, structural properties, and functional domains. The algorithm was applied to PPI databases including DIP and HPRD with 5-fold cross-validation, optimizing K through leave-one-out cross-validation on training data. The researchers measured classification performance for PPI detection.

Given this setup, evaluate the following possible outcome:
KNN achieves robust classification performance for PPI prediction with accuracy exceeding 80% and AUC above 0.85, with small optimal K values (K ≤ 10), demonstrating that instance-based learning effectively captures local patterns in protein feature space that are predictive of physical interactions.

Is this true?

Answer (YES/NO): NO